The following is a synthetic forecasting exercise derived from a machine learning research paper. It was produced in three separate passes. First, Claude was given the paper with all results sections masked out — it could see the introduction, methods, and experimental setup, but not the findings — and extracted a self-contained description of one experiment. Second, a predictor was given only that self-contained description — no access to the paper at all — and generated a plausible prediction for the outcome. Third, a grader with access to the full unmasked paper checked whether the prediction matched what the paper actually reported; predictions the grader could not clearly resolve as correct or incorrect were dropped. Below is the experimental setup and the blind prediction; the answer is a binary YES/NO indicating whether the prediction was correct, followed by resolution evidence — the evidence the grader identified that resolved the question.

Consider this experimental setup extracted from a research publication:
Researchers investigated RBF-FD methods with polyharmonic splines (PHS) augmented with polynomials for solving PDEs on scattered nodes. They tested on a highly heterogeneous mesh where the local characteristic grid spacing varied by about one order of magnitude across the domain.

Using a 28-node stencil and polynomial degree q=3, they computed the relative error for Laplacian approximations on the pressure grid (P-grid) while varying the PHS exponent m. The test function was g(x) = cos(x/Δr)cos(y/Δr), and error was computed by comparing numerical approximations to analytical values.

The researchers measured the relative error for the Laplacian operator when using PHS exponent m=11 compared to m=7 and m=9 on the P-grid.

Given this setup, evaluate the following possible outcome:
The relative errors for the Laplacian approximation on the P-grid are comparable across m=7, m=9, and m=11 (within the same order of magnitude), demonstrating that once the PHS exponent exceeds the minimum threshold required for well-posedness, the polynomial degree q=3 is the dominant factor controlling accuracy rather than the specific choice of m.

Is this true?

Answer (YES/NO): NO